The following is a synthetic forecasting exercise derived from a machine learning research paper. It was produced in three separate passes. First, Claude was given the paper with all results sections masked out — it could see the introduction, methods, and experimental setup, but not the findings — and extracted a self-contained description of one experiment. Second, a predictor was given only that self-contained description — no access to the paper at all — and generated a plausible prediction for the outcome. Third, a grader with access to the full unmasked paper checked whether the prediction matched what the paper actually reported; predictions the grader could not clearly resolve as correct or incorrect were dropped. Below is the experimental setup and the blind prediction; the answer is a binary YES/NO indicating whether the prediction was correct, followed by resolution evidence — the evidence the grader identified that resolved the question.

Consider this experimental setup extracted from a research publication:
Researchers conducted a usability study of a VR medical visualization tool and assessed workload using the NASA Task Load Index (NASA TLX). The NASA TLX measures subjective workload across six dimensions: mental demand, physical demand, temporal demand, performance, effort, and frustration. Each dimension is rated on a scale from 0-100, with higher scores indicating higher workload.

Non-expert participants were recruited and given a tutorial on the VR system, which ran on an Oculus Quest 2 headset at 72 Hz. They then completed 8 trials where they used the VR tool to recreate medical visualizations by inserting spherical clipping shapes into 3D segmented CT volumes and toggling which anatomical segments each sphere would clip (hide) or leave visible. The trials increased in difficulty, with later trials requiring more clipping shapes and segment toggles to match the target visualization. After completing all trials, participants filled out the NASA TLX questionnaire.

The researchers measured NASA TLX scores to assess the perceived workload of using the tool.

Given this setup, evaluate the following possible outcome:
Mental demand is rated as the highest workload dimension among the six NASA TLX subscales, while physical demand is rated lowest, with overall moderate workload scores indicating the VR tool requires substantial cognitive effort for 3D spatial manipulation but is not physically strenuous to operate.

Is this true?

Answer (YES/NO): NO